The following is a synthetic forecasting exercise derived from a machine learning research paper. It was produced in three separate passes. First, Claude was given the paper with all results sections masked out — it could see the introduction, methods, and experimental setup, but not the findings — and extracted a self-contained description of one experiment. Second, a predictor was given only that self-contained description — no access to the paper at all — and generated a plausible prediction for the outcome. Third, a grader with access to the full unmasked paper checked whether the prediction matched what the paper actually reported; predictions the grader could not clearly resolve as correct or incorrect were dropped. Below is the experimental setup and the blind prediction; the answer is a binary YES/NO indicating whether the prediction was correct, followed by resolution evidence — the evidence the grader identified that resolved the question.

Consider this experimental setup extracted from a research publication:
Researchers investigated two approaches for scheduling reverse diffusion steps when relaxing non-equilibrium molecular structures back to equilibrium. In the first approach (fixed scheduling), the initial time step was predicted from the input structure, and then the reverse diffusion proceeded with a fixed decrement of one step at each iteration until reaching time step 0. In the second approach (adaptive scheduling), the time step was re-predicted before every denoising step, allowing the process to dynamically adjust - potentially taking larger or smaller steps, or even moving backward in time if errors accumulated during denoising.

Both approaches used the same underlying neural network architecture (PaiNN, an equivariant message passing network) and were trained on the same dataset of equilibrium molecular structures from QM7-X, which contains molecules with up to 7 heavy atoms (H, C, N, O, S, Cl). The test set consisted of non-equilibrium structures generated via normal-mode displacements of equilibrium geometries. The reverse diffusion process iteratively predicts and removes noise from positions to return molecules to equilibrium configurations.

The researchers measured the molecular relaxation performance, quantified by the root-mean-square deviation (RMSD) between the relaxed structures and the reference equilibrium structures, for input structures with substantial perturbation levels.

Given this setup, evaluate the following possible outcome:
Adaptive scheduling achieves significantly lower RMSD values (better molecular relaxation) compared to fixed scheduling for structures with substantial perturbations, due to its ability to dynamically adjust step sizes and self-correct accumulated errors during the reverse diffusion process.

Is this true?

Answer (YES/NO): YES